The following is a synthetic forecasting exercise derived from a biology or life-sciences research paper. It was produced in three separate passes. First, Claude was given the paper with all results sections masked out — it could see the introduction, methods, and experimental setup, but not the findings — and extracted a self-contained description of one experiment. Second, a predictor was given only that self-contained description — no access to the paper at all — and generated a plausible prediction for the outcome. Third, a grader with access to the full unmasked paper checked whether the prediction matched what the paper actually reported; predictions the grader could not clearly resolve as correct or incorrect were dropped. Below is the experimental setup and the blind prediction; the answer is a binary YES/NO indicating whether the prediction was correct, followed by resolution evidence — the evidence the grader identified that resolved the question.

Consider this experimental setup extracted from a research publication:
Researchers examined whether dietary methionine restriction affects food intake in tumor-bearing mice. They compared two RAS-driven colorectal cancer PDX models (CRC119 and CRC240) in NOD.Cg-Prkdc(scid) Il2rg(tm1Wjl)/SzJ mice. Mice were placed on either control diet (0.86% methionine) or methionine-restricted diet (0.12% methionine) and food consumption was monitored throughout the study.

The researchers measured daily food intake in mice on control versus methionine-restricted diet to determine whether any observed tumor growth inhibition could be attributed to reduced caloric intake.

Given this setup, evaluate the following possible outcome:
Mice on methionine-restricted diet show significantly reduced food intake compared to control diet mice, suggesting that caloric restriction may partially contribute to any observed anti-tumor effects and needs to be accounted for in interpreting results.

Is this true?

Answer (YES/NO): NO